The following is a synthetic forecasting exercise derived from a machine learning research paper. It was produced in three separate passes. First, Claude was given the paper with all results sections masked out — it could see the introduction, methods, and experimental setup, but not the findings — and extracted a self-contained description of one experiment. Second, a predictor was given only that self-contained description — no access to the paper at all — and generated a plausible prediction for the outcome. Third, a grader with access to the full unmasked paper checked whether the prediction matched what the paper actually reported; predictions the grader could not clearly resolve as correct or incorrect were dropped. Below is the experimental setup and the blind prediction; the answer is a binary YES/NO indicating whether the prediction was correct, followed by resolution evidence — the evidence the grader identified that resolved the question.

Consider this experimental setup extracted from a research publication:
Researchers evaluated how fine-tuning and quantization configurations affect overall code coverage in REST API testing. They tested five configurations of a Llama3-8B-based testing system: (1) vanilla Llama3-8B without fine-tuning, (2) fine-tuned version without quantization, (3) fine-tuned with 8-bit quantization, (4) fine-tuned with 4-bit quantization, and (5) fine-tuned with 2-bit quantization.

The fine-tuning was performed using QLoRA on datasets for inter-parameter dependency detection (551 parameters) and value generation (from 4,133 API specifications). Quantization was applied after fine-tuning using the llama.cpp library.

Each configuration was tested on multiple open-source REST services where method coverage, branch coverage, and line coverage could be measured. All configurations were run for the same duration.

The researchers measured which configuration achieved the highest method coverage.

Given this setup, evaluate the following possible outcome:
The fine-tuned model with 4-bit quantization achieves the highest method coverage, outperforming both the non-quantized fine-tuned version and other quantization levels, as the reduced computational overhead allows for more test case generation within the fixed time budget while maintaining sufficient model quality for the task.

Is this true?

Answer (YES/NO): NO